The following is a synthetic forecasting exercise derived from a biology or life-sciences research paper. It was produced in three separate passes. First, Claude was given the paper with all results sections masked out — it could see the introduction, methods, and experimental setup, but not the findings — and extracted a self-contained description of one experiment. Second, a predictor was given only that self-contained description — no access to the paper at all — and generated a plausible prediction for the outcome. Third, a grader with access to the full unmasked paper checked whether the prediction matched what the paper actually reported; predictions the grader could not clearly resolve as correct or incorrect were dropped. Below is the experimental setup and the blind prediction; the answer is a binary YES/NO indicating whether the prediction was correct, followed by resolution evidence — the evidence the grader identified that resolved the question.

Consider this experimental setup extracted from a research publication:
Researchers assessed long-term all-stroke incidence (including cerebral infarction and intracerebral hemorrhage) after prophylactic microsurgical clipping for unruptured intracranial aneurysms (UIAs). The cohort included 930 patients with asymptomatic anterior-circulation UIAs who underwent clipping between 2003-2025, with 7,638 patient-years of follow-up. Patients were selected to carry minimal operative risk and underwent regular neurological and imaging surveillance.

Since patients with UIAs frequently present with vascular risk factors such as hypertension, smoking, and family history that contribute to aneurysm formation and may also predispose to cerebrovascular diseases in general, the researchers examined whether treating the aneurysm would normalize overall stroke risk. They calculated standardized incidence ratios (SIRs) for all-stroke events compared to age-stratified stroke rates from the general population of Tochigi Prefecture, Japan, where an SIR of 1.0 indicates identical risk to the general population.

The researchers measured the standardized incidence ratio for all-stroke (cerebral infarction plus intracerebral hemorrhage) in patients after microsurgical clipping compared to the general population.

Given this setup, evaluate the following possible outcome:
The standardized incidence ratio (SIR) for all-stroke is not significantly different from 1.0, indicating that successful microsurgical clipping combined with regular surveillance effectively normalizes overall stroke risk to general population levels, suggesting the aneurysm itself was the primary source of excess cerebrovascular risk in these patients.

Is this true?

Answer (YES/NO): NO